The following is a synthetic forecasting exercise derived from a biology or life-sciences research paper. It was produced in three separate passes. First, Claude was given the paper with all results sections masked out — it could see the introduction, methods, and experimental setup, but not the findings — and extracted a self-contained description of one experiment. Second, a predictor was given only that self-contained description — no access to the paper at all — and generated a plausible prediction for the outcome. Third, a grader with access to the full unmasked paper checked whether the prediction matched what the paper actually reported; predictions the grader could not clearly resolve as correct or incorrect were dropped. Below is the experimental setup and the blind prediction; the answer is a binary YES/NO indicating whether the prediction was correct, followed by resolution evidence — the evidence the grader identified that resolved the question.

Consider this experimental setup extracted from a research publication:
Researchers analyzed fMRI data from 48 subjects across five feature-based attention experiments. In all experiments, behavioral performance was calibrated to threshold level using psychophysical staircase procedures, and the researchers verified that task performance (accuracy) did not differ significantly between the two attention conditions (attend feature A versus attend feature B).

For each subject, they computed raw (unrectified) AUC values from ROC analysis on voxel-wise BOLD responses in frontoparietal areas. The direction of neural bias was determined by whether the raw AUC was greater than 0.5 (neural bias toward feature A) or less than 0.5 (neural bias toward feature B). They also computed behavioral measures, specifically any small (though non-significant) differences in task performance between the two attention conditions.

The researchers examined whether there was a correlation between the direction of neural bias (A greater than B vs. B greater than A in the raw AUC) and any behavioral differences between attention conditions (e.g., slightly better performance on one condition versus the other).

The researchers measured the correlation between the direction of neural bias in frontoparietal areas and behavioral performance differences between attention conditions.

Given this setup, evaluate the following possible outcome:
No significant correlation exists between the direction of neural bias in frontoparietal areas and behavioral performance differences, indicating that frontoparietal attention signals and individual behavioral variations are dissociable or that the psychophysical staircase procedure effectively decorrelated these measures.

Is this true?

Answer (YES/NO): YES